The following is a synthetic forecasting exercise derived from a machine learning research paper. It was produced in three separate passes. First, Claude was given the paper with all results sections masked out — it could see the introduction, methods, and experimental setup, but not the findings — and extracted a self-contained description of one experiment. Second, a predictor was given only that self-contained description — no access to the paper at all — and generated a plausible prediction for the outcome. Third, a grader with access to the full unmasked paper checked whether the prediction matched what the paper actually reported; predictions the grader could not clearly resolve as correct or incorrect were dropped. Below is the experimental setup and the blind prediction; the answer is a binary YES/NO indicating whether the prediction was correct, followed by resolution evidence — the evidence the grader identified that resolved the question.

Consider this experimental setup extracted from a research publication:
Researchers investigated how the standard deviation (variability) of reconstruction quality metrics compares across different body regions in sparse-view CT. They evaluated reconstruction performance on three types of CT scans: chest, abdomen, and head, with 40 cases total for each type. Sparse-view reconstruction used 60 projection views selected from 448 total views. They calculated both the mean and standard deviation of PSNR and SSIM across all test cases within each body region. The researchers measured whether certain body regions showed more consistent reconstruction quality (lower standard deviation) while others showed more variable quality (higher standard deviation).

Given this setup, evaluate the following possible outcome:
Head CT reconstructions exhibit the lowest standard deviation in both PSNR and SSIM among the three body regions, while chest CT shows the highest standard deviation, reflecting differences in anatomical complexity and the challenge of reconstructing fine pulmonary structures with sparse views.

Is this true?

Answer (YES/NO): NO